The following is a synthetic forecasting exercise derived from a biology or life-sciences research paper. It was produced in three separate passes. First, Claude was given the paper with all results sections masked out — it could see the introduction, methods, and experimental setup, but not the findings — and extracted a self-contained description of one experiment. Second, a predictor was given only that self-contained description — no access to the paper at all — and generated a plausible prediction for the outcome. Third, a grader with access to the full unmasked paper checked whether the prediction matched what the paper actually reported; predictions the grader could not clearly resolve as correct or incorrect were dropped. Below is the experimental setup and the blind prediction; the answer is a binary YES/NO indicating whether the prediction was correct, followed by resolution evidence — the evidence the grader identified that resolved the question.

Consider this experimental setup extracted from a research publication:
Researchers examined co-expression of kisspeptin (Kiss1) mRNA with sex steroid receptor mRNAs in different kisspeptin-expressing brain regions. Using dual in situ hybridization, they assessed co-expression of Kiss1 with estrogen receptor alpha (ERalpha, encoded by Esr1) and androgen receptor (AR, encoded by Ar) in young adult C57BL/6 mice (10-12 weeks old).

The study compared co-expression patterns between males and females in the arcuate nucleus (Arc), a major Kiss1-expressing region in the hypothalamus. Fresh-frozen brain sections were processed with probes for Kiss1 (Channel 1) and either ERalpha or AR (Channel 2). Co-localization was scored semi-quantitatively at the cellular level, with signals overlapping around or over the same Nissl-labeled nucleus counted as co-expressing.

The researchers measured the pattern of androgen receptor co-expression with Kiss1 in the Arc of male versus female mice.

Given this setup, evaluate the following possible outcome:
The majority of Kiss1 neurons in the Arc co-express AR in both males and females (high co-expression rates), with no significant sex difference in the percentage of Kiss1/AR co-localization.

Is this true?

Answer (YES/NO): NO